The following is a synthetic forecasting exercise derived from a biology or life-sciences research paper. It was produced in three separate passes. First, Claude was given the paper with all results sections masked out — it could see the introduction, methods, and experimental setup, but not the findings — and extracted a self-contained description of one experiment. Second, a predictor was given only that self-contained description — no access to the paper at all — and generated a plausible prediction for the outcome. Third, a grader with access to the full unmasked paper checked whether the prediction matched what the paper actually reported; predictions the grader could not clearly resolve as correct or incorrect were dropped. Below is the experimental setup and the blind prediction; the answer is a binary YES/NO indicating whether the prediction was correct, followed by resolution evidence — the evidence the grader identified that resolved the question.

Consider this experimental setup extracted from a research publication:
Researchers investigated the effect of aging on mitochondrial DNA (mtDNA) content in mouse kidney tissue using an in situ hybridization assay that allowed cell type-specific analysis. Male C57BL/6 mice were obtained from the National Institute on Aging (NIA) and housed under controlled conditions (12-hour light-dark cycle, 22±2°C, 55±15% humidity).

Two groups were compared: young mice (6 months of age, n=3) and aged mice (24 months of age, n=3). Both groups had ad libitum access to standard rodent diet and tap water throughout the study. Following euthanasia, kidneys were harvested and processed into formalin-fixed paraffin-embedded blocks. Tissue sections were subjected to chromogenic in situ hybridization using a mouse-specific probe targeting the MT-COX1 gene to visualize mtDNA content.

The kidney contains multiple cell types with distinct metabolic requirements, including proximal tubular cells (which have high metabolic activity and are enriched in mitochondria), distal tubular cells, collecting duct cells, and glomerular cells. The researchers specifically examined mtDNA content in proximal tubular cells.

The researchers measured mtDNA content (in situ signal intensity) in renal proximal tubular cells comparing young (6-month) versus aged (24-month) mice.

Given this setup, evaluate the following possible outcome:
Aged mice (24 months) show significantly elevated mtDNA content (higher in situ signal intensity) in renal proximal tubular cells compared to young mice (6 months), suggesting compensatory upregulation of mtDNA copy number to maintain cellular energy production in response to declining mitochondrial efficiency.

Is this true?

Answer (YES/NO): NO